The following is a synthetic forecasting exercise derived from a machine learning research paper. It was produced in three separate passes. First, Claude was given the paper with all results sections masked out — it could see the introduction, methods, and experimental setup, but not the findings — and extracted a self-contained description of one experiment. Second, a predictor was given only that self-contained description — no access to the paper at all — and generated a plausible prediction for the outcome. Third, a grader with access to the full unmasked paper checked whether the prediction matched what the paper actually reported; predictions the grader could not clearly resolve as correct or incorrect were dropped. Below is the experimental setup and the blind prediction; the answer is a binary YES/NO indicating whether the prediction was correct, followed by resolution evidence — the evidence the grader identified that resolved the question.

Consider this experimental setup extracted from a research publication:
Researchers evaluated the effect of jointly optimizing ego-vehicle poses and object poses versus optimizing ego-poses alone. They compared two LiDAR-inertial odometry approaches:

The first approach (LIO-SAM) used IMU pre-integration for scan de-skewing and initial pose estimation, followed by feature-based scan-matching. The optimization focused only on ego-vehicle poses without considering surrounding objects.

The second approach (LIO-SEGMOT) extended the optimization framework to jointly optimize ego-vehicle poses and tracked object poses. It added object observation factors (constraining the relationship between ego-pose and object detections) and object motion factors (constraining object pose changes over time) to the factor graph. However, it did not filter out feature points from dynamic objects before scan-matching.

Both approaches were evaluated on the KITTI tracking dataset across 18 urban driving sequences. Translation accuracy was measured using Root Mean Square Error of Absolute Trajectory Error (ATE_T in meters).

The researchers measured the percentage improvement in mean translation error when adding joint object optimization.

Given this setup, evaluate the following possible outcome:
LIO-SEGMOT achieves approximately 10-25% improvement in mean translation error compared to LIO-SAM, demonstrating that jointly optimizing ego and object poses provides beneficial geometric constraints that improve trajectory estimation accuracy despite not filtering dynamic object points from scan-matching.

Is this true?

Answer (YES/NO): NO